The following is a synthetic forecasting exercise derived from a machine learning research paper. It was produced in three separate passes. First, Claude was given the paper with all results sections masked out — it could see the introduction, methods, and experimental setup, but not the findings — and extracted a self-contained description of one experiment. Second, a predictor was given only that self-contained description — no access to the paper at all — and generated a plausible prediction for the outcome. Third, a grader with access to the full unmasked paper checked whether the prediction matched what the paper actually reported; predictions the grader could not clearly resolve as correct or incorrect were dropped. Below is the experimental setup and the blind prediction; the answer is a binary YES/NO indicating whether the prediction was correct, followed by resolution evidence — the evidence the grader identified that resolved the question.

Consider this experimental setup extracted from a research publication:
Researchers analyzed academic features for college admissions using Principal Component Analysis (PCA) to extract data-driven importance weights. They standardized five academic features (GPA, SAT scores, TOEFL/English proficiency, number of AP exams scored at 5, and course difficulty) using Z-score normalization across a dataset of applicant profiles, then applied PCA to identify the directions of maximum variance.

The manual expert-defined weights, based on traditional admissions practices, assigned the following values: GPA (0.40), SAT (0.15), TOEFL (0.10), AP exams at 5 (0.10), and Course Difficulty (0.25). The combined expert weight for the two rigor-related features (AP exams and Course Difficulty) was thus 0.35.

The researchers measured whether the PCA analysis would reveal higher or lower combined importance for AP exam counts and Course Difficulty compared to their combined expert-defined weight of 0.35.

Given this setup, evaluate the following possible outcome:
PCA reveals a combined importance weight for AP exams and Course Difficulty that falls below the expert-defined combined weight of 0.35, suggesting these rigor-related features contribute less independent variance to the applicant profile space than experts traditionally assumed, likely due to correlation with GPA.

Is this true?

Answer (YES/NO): NO